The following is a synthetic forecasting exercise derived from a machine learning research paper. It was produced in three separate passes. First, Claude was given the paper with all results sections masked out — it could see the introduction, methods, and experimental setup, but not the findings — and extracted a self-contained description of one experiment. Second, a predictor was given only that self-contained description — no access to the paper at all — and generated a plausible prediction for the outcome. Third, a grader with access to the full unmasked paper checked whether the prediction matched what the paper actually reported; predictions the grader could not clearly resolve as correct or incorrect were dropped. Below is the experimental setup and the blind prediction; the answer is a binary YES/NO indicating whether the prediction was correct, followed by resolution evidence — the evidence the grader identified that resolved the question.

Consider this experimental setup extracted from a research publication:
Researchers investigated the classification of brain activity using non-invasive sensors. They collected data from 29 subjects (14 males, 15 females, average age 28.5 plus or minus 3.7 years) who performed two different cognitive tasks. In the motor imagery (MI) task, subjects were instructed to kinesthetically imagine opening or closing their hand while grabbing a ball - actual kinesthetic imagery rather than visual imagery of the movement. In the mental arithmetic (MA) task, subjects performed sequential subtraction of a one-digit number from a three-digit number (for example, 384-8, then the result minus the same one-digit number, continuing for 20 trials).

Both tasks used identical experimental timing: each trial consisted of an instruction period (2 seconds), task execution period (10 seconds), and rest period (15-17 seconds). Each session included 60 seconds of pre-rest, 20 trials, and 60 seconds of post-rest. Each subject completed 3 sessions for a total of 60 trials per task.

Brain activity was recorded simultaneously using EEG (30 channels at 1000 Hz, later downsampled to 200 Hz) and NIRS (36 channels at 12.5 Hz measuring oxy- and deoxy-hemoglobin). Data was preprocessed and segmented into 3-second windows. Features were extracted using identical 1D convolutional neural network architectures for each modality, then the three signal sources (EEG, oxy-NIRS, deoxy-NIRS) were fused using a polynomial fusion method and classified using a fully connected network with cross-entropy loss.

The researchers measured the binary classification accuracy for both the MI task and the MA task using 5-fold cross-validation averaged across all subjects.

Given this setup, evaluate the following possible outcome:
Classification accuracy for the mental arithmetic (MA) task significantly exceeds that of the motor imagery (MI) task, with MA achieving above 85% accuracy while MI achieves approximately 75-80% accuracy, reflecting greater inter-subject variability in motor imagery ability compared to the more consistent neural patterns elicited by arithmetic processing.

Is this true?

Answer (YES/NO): YES